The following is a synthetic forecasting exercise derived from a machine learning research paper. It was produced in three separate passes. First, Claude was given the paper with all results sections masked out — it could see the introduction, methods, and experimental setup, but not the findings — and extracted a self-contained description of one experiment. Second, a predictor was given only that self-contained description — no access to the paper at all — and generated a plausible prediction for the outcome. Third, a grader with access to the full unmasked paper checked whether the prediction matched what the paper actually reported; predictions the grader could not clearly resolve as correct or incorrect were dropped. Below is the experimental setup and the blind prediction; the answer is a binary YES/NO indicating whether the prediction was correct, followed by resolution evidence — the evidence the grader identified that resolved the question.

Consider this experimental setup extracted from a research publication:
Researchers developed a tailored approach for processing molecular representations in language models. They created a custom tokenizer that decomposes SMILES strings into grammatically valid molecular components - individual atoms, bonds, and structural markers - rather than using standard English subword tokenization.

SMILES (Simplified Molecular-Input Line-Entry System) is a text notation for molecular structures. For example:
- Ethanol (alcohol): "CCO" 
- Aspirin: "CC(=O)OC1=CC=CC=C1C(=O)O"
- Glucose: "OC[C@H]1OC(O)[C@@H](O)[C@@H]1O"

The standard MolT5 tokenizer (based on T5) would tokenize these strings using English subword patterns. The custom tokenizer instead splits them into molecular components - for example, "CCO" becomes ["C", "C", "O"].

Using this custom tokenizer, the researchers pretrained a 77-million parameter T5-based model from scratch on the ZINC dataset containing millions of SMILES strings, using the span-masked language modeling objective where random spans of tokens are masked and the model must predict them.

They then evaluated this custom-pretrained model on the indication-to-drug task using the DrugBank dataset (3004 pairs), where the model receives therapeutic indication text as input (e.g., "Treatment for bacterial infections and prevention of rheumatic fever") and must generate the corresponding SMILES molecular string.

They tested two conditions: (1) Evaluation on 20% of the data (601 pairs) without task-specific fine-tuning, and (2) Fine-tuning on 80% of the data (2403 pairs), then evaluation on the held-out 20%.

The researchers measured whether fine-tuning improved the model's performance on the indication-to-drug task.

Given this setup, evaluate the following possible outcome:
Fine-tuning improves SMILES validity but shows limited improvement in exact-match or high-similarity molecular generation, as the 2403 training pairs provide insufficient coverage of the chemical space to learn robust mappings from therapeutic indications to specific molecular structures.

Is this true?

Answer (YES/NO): YES